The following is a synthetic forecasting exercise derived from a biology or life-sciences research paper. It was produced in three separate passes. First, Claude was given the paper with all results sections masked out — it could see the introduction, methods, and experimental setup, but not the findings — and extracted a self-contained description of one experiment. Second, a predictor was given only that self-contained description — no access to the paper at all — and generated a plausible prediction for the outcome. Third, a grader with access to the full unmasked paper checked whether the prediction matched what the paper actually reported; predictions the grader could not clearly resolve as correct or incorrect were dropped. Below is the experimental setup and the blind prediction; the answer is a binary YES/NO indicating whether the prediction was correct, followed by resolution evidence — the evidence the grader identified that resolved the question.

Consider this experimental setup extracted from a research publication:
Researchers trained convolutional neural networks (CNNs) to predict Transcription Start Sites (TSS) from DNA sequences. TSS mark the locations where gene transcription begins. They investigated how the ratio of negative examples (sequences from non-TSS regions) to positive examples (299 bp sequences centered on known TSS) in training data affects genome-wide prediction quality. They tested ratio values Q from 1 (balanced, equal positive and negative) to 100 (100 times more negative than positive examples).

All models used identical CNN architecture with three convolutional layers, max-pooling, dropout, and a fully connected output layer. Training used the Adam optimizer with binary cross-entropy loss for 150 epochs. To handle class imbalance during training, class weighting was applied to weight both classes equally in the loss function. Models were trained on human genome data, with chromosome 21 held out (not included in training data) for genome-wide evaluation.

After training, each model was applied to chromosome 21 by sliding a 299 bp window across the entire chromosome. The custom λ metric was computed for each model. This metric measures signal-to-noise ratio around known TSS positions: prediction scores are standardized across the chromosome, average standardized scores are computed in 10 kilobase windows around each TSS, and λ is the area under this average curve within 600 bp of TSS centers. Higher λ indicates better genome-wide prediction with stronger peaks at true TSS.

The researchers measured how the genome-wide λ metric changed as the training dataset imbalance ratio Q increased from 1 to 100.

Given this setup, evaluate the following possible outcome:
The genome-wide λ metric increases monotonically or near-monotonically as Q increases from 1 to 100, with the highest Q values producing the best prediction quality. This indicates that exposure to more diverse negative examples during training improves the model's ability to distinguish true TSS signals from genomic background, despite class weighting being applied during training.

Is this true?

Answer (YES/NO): YES